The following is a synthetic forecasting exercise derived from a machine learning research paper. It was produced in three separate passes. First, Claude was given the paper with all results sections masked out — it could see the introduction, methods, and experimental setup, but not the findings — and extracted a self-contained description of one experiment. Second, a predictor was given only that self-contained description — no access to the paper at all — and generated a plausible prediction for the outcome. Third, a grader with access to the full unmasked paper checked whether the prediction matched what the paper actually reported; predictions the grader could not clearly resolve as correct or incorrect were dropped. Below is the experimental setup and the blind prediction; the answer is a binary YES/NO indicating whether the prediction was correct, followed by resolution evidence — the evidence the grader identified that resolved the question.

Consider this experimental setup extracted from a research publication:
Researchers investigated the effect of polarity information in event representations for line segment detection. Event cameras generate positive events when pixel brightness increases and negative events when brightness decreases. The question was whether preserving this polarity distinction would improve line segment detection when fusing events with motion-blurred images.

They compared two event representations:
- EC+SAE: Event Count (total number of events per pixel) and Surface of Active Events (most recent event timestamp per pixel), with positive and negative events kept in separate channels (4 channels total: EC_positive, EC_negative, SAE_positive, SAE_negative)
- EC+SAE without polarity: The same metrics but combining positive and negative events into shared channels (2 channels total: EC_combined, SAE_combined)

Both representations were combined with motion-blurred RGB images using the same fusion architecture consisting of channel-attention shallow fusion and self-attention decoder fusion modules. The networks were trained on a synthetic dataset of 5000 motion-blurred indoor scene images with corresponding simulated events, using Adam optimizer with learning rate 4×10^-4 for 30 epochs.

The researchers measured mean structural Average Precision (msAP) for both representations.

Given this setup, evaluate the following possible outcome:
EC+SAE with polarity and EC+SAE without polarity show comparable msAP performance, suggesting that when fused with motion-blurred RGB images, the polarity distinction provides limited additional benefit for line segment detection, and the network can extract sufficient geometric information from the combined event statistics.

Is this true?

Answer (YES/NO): NO